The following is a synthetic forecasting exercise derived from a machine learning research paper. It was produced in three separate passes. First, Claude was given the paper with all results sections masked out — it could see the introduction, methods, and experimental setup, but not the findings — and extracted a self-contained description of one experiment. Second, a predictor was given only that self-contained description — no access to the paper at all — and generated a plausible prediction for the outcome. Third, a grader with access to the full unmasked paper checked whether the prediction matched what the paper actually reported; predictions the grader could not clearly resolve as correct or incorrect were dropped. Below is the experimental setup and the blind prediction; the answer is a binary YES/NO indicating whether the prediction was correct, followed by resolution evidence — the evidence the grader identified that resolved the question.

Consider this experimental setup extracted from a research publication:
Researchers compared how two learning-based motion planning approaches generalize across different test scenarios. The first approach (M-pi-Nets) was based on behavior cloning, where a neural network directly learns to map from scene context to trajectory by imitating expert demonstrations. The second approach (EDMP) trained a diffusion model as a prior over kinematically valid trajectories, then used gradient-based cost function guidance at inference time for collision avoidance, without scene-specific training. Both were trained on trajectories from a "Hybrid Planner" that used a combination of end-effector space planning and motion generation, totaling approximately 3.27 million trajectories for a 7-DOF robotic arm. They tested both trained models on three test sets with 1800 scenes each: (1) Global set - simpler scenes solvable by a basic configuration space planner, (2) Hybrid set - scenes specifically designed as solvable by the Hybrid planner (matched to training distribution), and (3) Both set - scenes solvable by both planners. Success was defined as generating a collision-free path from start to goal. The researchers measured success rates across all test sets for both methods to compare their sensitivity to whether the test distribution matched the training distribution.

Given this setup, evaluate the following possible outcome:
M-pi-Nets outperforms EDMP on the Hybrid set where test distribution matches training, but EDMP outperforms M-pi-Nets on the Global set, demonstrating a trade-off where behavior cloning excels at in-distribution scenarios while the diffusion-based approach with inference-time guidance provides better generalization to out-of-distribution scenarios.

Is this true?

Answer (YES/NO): NO